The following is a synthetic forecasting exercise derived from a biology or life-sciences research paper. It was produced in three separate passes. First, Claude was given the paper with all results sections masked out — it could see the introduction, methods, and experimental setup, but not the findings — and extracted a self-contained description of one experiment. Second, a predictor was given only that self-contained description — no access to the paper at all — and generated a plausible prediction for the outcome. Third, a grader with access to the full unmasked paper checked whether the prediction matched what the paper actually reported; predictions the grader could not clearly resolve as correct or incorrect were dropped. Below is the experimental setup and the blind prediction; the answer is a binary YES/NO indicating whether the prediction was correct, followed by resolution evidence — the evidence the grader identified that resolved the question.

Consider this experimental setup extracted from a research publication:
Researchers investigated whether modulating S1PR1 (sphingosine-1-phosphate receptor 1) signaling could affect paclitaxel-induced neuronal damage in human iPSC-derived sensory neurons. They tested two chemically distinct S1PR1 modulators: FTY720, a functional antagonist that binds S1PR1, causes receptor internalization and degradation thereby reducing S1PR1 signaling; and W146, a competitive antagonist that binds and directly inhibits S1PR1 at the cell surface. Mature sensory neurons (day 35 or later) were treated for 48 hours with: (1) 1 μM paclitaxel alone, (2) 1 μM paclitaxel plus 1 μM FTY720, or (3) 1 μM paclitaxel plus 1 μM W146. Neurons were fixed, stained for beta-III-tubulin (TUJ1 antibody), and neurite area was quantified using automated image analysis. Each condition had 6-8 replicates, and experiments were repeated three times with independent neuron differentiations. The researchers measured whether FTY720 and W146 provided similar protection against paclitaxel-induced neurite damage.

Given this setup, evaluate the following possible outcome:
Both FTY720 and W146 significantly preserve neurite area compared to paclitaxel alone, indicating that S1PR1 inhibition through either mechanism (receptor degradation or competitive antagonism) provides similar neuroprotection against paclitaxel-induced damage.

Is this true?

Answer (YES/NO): NO